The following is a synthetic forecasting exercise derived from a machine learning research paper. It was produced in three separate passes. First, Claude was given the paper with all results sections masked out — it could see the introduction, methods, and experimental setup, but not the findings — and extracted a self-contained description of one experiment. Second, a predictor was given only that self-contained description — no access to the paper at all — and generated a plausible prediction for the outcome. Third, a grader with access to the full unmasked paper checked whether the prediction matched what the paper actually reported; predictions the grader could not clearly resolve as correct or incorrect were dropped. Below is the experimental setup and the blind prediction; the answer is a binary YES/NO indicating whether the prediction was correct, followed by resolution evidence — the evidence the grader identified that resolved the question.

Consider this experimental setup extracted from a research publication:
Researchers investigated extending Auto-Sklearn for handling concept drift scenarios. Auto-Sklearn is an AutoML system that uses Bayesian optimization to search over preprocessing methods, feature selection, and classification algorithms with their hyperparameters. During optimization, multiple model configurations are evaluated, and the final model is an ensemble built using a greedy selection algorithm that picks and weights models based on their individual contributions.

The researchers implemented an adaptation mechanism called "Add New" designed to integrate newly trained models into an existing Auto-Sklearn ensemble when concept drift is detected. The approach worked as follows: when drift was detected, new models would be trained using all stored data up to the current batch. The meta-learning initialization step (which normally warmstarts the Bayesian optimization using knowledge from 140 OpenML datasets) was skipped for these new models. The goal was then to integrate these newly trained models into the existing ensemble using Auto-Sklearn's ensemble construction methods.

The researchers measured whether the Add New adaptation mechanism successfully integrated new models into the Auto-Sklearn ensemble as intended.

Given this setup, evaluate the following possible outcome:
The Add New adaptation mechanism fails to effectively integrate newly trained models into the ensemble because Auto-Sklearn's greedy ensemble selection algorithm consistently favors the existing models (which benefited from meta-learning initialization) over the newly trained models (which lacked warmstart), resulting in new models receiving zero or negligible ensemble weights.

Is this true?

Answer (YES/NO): NO